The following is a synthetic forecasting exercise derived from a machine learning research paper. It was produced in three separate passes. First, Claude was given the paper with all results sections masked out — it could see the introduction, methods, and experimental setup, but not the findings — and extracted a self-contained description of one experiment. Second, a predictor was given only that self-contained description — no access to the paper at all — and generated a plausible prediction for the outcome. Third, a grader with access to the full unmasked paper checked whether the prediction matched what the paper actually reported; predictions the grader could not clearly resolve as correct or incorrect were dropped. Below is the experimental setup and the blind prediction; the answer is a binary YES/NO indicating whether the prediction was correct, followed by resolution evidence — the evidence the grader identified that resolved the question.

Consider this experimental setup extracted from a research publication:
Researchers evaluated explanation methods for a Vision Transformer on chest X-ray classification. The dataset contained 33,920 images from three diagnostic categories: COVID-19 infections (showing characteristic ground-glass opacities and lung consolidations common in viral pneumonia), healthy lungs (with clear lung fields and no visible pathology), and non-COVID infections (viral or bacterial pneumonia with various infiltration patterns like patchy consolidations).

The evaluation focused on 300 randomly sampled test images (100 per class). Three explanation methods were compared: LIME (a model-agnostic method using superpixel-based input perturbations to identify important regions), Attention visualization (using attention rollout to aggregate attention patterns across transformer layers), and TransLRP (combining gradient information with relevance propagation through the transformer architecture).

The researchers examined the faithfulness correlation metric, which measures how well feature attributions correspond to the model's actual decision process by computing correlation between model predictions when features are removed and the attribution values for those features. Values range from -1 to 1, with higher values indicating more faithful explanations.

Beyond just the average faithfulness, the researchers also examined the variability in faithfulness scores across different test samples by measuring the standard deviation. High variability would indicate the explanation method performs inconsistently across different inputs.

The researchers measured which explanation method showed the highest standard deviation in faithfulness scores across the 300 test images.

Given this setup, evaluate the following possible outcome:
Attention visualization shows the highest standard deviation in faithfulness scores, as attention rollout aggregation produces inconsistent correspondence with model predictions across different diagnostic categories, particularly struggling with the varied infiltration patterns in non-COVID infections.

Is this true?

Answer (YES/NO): NO